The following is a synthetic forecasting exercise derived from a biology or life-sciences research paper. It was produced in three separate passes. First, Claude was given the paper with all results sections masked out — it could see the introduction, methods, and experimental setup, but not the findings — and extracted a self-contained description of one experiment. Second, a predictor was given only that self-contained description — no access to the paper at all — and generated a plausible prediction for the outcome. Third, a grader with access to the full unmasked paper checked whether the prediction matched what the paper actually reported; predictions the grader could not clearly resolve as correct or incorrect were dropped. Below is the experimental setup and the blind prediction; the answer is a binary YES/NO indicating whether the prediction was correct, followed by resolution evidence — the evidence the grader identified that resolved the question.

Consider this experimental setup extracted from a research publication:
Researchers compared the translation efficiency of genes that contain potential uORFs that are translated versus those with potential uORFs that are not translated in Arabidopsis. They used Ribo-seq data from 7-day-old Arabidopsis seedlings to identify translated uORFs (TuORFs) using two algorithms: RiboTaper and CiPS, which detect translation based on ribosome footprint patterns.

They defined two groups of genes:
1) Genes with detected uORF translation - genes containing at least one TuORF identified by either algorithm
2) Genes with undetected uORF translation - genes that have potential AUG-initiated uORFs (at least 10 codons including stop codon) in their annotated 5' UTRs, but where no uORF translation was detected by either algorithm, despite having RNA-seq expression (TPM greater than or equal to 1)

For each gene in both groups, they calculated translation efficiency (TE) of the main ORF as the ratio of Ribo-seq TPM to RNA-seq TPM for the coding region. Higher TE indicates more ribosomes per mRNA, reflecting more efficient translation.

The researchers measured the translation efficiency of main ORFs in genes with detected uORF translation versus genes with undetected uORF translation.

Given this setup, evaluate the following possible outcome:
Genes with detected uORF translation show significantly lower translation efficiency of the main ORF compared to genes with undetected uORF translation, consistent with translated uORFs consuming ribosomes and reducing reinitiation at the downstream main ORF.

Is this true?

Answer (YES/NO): YES